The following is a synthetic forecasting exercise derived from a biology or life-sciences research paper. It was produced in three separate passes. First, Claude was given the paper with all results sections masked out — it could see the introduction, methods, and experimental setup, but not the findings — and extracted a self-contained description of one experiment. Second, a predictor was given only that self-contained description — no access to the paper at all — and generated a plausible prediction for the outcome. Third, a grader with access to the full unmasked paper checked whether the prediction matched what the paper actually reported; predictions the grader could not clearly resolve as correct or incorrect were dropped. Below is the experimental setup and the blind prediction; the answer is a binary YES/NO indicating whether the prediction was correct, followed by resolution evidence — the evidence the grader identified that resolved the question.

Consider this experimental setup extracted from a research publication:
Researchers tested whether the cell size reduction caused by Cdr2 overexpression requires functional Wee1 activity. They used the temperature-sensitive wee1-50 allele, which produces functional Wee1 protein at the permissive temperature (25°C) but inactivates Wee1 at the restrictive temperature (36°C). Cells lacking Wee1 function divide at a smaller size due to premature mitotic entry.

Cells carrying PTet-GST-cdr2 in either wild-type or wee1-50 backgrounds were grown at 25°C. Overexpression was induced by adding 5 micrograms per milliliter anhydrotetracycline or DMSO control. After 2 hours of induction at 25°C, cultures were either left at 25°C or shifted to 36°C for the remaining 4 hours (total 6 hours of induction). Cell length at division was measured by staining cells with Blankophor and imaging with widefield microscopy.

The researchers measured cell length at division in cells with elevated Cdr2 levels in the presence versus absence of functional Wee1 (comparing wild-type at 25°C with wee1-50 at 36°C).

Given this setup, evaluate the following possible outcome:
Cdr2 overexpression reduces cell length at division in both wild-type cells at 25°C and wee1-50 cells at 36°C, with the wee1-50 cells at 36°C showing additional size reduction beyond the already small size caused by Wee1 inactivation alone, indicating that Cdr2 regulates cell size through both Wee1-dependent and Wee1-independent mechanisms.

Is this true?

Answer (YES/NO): NO